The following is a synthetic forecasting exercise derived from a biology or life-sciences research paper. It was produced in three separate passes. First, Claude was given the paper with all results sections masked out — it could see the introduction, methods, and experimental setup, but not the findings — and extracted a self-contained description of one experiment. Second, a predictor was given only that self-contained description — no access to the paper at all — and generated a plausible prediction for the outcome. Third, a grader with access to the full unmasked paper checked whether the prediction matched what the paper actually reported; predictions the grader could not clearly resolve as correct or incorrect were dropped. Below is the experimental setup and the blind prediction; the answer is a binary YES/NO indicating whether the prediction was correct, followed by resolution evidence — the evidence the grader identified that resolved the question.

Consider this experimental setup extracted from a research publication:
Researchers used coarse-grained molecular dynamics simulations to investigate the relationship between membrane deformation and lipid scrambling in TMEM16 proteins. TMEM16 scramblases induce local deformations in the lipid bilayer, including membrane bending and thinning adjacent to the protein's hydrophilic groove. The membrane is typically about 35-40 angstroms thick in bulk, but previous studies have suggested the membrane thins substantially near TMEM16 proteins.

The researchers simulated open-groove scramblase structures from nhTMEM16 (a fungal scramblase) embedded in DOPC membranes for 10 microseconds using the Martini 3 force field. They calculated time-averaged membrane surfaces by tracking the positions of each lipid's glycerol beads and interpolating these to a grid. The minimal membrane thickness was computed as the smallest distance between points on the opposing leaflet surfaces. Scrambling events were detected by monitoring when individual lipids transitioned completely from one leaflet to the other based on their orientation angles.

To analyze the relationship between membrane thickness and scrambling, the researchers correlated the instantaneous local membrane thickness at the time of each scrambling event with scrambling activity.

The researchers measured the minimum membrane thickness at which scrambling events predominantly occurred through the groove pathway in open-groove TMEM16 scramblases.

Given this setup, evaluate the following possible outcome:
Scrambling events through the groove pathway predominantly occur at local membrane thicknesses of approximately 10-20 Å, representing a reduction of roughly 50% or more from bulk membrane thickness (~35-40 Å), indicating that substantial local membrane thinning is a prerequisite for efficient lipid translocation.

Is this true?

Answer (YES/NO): NO